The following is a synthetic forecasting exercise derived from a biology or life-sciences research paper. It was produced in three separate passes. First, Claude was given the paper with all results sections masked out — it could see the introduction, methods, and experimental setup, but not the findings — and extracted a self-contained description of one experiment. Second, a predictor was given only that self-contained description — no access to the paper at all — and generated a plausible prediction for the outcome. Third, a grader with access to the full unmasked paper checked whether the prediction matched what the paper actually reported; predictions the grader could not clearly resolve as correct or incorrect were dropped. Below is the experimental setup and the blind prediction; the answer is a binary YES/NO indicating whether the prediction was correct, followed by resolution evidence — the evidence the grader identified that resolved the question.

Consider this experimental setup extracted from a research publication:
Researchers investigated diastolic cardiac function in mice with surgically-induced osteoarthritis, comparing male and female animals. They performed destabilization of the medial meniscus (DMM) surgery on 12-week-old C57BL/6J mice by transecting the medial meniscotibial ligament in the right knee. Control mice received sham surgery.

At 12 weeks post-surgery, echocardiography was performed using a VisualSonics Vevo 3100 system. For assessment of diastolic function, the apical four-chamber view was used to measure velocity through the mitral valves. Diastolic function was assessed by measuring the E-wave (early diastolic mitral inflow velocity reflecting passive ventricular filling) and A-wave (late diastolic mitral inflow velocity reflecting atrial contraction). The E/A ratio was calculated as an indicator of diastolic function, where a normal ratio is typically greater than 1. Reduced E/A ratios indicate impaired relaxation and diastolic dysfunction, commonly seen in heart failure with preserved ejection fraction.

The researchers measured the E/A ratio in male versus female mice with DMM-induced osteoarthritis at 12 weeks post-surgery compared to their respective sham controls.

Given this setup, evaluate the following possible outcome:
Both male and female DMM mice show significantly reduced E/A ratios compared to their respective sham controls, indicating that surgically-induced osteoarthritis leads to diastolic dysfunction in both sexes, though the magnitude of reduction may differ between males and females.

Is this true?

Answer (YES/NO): NO